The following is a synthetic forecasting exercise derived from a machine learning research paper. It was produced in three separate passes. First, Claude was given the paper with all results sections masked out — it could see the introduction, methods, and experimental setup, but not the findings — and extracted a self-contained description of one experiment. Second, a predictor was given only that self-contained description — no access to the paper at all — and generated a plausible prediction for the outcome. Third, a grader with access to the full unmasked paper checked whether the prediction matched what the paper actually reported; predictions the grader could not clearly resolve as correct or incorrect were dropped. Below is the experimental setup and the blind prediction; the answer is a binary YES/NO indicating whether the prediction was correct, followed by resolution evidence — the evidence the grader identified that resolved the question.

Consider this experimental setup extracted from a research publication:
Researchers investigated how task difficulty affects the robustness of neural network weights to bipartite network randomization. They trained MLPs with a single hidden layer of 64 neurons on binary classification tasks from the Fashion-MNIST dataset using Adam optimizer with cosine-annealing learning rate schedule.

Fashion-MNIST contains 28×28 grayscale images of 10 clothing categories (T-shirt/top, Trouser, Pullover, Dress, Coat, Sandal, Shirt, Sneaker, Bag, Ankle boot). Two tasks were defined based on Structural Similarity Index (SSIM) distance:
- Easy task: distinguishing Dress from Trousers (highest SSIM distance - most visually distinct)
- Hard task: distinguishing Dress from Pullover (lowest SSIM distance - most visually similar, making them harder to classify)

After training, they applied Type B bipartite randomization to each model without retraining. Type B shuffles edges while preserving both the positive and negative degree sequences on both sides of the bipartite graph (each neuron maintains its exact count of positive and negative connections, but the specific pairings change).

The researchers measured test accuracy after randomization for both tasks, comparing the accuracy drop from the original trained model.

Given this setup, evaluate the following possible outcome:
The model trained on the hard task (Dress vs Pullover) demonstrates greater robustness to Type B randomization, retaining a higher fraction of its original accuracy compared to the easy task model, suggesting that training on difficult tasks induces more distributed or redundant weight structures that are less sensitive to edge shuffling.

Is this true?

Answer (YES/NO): NO